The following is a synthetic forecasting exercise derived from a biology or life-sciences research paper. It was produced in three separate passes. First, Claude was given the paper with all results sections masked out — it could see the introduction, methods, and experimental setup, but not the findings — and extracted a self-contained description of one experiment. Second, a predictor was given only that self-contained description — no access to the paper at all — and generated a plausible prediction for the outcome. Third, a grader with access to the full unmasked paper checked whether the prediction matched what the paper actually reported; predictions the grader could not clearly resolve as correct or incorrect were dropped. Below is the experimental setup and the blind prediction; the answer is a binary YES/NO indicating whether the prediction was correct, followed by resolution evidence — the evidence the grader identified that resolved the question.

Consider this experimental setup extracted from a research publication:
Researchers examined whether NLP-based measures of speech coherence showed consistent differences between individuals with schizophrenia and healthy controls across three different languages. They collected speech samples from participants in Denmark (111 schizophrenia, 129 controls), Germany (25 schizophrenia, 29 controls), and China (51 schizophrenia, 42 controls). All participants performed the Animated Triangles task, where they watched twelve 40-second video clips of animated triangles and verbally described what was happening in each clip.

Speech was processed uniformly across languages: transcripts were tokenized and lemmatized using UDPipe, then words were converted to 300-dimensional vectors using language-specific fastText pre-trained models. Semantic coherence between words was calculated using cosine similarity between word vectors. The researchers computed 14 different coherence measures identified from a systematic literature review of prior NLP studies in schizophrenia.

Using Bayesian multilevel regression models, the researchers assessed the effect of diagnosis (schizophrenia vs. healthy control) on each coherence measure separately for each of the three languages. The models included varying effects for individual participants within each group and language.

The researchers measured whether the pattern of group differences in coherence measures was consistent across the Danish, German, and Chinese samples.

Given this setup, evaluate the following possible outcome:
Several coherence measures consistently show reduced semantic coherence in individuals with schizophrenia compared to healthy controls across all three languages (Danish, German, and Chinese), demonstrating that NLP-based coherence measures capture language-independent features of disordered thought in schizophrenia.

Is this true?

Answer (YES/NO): NO